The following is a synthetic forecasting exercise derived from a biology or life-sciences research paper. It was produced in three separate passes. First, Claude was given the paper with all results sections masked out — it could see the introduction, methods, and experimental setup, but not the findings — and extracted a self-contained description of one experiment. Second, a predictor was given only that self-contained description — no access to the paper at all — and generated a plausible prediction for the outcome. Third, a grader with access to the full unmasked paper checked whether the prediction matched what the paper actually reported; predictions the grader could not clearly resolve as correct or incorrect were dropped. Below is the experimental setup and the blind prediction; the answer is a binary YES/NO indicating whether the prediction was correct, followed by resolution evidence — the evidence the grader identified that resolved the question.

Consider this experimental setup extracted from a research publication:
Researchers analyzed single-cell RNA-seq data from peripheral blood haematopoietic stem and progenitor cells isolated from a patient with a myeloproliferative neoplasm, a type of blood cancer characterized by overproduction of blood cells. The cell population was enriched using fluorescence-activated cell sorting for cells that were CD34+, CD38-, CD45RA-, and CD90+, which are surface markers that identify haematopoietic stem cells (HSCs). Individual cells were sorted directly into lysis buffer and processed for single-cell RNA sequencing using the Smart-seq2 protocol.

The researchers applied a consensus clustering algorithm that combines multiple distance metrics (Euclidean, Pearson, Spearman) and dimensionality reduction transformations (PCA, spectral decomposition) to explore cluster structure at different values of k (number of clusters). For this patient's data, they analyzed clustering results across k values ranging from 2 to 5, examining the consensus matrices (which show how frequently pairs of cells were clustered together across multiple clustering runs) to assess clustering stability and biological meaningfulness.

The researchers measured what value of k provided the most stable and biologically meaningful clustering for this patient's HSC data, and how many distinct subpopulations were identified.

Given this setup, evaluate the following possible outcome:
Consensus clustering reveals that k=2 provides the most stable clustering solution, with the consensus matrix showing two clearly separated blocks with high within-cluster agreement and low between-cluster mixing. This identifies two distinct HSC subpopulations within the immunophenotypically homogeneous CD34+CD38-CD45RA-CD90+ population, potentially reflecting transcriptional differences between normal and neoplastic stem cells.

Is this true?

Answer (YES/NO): NO